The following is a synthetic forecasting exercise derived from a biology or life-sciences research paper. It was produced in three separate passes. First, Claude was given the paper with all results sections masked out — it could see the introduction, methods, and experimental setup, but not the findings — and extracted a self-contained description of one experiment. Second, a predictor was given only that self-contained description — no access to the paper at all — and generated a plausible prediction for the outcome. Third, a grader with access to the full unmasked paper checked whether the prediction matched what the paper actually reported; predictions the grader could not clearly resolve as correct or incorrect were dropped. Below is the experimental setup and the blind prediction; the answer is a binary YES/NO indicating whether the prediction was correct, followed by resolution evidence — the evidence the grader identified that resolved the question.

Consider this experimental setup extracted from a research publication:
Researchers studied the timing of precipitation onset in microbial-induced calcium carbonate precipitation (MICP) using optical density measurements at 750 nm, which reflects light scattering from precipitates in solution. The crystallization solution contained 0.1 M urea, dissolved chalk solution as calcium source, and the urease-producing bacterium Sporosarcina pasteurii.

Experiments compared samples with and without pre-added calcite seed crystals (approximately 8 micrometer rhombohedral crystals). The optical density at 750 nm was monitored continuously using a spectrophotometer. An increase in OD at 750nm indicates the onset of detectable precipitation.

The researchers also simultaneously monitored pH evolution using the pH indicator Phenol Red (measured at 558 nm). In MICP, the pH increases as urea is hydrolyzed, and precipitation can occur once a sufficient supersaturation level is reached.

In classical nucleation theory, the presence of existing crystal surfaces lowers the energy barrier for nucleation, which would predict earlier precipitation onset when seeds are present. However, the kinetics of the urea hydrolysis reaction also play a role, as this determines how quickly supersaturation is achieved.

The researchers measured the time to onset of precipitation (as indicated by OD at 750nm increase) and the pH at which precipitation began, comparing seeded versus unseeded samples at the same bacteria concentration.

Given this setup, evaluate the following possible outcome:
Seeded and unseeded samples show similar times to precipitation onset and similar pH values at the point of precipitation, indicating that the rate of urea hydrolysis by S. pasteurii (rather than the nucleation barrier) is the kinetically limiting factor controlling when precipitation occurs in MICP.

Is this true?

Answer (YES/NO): NO